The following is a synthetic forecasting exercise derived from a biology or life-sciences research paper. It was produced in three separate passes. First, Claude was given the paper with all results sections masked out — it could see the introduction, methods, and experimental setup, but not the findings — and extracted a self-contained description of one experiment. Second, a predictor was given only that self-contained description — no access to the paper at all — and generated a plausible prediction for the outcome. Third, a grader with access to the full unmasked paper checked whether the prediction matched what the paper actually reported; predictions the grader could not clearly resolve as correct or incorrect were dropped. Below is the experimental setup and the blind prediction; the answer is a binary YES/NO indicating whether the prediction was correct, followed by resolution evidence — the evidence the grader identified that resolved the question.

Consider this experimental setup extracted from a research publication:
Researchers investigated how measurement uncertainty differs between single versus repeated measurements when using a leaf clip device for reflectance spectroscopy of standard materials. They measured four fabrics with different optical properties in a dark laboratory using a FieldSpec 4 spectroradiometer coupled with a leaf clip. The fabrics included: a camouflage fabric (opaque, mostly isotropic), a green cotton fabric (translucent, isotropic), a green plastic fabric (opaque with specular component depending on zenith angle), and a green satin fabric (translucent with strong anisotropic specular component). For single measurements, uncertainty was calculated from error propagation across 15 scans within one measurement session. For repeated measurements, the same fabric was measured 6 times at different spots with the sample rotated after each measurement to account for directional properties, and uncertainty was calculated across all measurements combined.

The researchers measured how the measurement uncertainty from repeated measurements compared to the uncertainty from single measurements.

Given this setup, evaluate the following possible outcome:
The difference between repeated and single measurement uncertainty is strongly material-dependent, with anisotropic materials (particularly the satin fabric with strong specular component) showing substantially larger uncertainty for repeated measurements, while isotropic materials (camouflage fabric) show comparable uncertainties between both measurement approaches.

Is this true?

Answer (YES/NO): NO